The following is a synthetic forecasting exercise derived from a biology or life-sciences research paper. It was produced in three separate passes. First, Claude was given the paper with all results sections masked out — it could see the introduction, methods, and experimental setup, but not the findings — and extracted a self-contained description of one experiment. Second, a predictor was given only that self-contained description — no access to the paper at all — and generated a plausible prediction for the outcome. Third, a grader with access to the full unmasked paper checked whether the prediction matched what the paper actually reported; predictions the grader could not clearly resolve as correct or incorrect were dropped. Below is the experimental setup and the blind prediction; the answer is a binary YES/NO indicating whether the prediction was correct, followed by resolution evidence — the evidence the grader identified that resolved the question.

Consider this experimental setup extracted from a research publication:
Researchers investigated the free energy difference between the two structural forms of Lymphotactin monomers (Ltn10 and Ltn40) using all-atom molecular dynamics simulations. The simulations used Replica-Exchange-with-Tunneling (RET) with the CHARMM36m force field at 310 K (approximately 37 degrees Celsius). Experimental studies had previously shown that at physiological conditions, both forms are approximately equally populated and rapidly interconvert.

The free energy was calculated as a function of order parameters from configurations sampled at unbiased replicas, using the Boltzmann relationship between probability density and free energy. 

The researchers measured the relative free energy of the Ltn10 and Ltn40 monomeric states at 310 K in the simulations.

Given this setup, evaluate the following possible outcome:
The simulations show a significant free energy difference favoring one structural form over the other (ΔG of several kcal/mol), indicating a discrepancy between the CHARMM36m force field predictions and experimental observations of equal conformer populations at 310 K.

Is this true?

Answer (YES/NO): NO